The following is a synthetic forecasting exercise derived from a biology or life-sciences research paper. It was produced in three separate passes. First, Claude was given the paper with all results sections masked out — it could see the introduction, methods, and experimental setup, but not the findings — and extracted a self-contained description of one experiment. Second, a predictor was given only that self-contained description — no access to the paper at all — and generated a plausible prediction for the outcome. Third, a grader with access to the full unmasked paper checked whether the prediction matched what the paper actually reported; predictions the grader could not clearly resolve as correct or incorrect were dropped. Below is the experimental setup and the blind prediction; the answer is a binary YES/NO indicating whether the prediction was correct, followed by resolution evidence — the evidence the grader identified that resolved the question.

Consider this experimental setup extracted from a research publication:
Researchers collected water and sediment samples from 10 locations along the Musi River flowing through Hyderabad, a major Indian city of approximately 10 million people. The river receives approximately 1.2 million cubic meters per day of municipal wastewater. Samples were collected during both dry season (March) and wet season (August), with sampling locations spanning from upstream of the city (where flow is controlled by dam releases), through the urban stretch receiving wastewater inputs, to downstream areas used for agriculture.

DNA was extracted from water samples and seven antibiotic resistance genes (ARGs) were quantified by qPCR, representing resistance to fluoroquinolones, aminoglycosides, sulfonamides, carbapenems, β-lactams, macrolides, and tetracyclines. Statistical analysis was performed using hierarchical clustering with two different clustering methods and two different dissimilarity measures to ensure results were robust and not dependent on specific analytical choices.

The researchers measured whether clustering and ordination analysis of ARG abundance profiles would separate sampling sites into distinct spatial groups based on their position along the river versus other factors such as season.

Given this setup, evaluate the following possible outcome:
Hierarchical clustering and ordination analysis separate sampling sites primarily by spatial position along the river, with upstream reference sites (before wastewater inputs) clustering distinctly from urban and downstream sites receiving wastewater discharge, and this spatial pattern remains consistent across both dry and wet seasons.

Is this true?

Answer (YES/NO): NO